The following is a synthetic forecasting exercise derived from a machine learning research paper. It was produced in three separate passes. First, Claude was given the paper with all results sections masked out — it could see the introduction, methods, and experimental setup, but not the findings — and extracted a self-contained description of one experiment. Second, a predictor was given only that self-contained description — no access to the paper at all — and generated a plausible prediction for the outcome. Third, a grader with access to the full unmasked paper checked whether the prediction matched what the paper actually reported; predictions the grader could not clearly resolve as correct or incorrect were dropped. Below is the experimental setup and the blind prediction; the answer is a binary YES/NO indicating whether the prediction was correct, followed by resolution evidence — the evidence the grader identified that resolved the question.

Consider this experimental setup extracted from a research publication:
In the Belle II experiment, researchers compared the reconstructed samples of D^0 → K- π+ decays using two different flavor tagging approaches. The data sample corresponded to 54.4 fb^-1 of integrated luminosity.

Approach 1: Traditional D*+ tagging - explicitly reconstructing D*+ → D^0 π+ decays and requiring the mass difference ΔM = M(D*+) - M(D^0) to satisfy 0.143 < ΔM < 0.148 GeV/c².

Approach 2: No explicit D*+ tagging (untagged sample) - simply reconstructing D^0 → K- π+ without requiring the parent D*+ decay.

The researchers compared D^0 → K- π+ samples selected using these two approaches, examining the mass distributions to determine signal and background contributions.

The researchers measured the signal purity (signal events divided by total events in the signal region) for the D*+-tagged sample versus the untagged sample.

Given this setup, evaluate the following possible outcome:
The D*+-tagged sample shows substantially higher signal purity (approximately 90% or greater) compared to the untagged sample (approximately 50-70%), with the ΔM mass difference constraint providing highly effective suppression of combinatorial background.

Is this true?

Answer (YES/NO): YES